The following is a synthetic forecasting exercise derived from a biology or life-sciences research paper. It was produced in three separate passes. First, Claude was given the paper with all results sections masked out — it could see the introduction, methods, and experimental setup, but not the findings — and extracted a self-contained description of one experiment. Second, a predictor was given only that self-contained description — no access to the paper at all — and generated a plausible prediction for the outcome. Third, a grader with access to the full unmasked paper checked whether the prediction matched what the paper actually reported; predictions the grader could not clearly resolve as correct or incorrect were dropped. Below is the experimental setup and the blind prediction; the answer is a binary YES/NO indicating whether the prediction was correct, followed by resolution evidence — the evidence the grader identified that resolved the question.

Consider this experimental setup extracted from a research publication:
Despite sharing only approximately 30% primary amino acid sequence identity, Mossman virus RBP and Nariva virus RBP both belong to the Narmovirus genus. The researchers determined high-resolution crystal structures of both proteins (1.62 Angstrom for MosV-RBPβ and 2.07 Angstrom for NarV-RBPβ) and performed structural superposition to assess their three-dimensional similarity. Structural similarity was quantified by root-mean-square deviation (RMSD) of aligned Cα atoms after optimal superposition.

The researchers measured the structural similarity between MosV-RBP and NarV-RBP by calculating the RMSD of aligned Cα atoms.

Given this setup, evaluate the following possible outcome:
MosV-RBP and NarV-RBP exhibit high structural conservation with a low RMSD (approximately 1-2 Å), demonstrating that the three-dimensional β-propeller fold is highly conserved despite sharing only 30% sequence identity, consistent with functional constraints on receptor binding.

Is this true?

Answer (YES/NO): YES